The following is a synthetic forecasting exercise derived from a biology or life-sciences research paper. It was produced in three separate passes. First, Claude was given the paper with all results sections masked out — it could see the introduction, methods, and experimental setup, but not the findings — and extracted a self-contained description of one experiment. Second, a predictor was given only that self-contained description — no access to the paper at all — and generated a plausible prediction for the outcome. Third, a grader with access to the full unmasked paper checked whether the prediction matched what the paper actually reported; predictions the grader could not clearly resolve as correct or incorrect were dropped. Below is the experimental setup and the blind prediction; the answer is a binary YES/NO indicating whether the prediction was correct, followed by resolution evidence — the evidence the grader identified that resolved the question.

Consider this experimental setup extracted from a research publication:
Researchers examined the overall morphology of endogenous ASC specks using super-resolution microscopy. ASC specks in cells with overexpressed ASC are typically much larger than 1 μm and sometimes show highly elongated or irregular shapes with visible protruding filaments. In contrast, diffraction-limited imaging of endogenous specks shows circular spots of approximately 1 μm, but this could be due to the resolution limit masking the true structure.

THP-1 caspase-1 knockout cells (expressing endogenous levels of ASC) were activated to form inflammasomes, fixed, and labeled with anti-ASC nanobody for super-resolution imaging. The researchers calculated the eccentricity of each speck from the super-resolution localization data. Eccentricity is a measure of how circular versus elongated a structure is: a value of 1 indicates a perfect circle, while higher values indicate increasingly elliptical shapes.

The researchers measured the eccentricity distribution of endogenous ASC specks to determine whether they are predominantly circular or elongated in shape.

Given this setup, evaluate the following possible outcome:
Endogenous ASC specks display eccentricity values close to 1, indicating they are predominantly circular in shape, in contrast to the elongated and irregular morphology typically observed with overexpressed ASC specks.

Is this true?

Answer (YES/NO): YES